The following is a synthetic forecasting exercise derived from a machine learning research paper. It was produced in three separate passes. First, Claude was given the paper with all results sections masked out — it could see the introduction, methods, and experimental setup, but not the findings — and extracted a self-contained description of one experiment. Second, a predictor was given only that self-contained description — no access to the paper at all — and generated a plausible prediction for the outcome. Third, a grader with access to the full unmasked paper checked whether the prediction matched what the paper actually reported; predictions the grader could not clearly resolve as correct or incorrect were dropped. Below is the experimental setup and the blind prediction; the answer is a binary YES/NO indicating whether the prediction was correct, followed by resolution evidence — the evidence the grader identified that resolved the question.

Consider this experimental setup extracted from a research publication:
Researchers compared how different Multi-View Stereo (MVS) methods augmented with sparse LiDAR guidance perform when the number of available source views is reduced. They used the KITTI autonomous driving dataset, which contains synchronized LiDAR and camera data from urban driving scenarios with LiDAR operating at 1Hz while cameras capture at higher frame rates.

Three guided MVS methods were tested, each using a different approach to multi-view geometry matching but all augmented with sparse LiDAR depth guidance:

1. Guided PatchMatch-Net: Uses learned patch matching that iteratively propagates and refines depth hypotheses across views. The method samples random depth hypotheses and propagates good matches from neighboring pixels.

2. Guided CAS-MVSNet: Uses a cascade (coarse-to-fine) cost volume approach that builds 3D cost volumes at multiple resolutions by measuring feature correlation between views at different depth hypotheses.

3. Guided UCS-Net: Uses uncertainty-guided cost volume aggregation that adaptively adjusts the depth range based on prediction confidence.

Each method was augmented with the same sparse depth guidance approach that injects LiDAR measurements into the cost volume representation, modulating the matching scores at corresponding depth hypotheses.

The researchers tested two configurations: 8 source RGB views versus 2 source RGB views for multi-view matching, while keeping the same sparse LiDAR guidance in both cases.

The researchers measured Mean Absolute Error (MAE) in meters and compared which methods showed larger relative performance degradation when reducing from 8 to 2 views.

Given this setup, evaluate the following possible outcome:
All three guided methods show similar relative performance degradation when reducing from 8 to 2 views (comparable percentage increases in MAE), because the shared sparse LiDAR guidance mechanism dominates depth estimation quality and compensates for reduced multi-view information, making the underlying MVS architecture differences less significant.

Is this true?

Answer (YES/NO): NO